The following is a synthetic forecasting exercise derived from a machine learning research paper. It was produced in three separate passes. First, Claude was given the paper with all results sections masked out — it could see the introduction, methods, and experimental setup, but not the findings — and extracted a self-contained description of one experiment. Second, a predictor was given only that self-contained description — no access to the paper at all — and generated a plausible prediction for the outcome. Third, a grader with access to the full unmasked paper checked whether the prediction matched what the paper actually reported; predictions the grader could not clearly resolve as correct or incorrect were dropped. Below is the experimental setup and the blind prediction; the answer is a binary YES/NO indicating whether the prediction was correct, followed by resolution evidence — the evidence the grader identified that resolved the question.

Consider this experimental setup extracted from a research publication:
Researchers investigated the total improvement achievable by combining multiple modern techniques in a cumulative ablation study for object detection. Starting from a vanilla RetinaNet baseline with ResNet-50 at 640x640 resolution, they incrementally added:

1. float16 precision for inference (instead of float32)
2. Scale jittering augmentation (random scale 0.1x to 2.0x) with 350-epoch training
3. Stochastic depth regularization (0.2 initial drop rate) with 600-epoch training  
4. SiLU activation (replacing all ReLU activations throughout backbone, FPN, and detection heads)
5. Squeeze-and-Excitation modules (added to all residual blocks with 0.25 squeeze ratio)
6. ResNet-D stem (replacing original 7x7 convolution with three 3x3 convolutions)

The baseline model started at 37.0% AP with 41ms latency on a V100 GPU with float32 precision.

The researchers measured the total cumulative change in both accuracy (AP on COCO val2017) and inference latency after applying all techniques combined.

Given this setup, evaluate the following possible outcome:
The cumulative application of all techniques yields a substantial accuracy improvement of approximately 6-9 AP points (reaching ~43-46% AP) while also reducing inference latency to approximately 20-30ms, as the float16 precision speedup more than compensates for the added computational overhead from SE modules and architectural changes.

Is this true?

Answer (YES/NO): YES